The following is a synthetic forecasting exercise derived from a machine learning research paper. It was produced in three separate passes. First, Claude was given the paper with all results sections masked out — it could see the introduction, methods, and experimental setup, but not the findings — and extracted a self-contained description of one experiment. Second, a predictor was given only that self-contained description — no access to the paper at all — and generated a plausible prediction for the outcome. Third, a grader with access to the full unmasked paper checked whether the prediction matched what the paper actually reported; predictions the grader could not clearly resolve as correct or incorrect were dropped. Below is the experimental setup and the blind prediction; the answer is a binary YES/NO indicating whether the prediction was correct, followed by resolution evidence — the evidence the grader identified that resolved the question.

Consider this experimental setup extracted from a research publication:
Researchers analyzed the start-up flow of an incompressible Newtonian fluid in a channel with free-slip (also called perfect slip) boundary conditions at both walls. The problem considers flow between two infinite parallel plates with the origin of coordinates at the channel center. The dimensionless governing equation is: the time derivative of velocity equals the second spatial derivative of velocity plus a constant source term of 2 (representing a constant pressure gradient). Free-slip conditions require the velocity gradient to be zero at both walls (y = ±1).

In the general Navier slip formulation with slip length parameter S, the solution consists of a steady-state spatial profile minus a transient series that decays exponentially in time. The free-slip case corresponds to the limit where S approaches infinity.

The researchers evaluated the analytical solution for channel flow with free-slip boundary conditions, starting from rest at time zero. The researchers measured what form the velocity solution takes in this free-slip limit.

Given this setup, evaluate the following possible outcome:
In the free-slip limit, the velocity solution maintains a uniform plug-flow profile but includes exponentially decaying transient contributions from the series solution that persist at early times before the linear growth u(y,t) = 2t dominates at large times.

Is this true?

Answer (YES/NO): NO